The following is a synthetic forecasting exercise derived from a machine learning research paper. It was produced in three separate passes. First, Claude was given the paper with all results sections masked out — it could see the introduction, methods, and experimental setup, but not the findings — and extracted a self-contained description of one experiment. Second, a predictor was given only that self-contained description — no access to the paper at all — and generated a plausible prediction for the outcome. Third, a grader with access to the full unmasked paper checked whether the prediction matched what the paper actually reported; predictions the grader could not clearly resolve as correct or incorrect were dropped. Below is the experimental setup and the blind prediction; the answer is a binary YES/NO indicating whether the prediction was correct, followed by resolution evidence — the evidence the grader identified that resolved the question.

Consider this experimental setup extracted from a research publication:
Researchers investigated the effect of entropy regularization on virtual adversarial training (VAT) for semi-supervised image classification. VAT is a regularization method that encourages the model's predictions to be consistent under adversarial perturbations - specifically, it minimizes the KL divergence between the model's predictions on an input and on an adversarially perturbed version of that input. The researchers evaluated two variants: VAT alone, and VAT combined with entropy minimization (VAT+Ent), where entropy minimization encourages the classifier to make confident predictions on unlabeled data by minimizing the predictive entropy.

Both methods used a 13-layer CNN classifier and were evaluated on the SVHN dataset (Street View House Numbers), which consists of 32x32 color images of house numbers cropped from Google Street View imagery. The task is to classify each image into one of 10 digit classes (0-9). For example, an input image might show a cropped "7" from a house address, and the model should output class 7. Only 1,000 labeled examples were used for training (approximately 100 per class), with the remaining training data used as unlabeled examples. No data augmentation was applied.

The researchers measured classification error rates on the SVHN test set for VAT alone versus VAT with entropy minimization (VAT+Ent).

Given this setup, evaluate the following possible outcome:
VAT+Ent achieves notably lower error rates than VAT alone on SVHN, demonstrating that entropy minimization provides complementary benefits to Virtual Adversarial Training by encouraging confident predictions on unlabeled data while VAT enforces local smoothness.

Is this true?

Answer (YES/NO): YES